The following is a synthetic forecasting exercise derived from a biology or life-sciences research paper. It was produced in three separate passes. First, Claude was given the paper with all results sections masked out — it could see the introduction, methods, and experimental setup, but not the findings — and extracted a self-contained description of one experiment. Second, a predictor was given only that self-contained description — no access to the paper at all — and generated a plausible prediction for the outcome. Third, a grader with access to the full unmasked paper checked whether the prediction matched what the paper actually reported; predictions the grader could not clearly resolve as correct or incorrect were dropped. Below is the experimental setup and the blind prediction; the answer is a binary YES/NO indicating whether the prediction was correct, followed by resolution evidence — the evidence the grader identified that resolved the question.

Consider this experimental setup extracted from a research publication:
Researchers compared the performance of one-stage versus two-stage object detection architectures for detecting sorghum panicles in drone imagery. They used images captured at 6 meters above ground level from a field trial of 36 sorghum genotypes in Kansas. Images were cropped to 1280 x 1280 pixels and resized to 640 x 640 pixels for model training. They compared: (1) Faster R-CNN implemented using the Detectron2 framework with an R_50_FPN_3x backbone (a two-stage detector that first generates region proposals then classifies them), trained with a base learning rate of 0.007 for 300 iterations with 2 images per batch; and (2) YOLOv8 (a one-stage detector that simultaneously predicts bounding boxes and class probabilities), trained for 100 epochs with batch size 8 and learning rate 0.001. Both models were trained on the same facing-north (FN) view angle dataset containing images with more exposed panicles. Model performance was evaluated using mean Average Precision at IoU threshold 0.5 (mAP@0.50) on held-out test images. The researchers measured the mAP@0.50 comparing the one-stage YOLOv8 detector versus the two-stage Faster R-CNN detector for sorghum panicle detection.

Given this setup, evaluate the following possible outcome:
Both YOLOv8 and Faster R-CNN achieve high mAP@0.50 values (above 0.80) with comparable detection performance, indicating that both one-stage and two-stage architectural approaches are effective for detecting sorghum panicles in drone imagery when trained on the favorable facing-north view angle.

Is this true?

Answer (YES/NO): NO